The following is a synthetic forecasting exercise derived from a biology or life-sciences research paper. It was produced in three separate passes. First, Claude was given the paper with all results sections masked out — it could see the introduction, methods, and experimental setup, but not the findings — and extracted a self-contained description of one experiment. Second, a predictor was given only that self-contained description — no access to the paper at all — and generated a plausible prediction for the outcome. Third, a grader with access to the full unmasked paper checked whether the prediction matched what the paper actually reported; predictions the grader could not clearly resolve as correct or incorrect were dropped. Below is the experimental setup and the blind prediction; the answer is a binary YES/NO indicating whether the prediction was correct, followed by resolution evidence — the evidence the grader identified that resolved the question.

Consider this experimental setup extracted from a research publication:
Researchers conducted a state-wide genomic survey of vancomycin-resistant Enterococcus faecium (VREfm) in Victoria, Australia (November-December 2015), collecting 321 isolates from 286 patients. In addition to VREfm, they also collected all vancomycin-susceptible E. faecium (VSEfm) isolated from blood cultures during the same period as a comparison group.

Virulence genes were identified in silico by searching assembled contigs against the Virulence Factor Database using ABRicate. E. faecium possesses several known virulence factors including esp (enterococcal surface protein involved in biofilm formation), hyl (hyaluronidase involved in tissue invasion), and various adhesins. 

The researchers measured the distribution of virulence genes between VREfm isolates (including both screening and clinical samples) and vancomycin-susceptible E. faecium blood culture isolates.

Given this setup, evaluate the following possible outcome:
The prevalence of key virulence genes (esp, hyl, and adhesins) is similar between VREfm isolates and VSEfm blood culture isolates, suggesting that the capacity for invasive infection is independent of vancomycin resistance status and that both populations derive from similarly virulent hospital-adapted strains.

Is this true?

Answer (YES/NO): NO